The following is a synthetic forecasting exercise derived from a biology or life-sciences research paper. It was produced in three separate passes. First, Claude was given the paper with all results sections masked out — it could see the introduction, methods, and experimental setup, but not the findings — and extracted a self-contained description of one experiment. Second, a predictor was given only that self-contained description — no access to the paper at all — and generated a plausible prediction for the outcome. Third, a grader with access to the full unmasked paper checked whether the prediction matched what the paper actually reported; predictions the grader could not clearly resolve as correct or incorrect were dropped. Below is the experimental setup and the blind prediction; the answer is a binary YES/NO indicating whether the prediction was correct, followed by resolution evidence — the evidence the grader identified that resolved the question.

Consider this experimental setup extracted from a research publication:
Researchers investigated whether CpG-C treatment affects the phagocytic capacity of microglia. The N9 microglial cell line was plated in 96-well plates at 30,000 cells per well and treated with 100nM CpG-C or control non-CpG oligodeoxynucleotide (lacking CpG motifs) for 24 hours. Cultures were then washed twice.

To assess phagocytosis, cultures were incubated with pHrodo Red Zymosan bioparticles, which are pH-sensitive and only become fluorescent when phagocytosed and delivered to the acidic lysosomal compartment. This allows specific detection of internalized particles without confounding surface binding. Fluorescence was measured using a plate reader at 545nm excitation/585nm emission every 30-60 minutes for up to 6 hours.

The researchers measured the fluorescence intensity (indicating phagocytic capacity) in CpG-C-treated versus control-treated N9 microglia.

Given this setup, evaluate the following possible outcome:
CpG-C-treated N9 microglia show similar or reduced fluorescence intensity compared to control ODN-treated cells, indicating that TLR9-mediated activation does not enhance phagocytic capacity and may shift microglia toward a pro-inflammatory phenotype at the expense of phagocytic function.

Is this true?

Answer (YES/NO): NO